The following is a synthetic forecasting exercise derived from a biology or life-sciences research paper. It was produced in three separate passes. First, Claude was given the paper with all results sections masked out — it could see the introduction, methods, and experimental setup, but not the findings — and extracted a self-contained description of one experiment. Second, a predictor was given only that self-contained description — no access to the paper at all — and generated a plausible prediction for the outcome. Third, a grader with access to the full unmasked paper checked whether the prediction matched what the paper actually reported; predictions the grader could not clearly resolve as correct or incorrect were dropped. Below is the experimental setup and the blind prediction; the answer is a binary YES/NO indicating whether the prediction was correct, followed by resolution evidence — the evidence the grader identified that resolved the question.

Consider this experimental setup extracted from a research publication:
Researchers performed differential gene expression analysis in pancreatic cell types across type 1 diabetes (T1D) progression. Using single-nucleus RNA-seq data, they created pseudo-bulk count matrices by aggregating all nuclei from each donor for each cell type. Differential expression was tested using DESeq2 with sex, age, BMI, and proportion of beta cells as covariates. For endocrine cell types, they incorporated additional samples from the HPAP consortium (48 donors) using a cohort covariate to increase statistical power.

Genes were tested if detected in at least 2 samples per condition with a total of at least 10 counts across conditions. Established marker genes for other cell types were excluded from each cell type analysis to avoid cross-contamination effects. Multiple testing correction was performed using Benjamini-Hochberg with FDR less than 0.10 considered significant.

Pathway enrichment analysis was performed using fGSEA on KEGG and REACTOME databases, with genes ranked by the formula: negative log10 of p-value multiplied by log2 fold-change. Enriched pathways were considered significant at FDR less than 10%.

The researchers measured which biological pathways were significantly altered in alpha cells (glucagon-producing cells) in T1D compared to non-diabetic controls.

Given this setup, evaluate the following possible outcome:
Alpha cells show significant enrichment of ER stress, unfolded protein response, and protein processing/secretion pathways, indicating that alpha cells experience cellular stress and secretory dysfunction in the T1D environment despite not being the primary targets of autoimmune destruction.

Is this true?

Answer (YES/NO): NO